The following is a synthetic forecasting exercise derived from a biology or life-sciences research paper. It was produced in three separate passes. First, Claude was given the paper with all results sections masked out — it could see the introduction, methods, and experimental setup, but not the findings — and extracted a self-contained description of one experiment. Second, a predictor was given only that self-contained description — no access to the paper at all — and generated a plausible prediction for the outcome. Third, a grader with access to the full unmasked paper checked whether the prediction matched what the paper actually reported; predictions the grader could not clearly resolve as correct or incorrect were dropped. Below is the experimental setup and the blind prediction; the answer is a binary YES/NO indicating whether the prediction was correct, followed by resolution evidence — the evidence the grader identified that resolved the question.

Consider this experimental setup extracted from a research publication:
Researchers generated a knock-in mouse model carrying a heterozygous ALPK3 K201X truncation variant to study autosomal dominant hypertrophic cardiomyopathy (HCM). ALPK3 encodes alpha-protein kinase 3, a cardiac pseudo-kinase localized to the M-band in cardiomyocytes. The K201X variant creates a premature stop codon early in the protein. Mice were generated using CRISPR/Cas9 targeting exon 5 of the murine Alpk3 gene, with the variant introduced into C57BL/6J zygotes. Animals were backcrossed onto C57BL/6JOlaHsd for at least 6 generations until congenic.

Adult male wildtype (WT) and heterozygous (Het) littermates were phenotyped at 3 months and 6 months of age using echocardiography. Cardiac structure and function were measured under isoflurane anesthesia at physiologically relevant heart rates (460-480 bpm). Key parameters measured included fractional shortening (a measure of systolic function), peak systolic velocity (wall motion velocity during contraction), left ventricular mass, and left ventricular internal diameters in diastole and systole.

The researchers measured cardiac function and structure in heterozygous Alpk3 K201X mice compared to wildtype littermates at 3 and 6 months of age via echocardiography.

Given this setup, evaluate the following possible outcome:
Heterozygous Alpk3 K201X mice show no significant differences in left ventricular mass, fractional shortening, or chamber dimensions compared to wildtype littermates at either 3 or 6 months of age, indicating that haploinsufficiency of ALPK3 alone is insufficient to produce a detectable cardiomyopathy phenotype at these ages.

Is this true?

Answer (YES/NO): YES